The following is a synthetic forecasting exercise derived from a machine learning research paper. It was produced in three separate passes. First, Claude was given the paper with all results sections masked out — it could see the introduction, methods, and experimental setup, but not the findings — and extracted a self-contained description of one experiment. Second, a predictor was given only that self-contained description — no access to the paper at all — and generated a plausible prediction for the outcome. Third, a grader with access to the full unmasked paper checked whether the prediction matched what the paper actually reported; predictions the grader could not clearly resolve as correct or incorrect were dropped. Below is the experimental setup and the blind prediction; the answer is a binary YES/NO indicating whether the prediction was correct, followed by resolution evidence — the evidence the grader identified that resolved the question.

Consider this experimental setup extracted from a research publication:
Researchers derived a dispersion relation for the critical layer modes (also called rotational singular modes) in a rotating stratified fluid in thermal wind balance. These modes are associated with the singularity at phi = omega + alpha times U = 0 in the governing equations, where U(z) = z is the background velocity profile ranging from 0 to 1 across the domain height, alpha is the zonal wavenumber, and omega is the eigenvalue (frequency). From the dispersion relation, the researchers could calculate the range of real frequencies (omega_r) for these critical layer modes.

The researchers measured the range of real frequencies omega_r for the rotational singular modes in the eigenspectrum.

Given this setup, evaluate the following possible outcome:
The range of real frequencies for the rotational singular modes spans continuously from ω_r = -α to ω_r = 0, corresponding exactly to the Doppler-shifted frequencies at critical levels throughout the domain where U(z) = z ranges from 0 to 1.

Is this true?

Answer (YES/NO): YES